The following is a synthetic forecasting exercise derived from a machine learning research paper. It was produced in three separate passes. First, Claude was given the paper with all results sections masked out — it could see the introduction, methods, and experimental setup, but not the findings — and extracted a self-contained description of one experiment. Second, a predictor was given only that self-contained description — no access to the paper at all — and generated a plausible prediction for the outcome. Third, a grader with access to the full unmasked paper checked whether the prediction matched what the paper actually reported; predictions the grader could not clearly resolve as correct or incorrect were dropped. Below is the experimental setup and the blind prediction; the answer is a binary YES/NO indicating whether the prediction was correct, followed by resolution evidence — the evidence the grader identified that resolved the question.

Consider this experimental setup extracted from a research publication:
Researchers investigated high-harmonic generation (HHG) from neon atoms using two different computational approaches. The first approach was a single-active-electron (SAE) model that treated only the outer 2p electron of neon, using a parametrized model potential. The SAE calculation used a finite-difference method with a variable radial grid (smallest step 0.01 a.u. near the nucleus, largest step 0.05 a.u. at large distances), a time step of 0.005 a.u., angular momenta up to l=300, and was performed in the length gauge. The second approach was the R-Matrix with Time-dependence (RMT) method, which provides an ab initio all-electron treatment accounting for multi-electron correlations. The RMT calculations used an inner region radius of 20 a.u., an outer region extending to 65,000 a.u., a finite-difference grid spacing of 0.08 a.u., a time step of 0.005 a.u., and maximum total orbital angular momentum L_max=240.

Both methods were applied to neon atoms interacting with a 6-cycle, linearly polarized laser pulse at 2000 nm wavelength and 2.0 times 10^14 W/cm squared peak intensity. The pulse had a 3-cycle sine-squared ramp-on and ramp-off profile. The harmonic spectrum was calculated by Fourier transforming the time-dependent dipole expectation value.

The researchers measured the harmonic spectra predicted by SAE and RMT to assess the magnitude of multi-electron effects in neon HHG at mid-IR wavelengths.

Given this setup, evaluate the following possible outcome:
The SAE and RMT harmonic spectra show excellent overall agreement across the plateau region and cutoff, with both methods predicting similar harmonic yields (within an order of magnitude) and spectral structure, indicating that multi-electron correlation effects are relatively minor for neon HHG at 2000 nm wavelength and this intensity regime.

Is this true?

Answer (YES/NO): NO